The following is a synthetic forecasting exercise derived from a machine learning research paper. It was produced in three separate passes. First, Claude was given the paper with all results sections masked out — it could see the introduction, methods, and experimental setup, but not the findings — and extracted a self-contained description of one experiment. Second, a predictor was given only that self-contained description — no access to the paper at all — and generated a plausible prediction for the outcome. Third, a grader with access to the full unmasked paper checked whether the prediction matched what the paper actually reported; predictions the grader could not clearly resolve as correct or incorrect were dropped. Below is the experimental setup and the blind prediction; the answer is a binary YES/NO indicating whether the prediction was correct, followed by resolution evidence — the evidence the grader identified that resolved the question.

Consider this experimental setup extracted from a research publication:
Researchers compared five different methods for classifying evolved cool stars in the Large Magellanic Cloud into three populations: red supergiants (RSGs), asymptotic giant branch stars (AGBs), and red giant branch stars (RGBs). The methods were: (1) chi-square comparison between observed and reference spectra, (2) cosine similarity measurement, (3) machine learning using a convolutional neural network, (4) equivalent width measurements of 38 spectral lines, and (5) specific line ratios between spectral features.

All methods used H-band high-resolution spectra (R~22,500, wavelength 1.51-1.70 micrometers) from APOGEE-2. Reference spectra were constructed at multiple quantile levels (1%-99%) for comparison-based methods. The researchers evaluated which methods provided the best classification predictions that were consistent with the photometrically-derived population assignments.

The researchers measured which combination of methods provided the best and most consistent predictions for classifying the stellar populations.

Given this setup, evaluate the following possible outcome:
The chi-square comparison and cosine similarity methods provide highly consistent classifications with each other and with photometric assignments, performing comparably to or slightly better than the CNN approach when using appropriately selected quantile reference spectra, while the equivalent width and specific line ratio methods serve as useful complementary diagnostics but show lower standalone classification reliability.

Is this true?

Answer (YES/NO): NO